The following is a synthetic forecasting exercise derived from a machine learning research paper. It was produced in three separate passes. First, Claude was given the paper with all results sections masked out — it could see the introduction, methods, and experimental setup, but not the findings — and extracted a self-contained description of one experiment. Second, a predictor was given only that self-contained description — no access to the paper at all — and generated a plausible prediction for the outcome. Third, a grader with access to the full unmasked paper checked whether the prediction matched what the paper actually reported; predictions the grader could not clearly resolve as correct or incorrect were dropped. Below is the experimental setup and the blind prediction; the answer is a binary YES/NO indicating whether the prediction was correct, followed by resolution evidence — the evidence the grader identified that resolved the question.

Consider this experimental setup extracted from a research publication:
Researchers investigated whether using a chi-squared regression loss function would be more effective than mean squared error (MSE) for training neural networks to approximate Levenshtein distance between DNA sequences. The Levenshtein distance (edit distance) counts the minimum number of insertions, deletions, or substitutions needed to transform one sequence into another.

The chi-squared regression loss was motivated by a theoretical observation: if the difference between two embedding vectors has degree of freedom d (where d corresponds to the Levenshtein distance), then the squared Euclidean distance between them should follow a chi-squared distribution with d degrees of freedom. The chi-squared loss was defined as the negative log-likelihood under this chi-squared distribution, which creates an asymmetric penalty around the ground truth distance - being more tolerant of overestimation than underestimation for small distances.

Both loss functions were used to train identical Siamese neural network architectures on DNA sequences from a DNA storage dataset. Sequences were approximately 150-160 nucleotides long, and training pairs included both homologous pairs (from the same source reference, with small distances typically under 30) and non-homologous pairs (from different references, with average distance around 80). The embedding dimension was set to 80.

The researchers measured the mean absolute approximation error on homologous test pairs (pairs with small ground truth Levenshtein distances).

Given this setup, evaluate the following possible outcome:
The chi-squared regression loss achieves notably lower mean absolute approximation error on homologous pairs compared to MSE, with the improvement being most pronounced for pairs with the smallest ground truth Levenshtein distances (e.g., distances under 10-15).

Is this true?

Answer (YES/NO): NO